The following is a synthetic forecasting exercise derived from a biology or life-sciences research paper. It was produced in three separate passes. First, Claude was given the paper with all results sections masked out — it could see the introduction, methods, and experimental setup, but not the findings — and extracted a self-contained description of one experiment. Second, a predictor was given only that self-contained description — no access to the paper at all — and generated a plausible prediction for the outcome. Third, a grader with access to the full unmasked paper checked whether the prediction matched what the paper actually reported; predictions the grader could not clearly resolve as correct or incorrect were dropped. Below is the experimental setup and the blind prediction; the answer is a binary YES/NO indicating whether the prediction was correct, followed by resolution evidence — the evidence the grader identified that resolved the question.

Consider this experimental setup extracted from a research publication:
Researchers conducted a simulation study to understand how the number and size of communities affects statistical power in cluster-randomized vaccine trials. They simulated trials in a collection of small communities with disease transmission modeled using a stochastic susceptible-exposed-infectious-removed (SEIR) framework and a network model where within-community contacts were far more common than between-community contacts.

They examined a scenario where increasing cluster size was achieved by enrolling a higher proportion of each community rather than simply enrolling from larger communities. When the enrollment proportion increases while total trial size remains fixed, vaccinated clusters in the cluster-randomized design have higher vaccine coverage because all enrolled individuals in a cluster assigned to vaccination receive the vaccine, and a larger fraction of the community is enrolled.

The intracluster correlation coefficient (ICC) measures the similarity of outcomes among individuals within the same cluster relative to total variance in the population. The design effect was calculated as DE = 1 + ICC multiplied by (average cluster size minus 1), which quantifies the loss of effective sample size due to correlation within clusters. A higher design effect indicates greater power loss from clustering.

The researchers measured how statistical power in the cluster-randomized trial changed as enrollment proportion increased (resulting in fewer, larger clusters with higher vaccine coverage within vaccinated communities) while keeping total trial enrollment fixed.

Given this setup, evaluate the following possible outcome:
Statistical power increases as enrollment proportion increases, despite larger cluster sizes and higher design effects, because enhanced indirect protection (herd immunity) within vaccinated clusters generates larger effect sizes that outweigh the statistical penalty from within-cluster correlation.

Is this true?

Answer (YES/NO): NO